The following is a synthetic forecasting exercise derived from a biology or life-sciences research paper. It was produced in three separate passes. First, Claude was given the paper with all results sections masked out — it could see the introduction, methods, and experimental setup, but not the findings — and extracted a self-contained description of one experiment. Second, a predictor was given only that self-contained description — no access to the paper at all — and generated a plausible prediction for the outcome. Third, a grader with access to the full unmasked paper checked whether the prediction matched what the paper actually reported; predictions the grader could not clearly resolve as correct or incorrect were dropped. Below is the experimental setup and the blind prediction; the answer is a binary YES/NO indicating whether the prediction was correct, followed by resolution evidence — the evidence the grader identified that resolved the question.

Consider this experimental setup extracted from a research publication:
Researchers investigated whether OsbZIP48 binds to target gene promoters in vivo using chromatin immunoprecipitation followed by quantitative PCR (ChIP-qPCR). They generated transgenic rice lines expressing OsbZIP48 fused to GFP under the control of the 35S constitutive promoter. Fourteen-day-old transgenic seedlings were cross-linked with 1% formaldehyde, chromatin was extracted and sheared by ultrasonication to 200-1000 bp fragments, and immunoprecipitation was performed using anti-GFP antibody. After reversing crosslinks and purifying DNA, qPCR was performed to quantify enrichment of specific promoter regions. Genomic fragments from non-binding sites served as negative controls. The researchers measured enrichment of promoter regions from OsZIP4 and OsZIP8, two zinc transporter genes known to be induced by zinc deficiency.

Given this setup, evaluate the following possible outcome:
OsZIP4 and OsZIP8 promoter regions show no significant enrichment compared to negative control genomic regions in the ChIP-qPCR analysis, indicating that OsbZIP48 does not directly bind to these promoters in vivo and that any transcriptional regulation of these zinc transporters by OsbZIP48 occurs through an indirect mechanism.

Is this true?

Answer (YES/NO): NO